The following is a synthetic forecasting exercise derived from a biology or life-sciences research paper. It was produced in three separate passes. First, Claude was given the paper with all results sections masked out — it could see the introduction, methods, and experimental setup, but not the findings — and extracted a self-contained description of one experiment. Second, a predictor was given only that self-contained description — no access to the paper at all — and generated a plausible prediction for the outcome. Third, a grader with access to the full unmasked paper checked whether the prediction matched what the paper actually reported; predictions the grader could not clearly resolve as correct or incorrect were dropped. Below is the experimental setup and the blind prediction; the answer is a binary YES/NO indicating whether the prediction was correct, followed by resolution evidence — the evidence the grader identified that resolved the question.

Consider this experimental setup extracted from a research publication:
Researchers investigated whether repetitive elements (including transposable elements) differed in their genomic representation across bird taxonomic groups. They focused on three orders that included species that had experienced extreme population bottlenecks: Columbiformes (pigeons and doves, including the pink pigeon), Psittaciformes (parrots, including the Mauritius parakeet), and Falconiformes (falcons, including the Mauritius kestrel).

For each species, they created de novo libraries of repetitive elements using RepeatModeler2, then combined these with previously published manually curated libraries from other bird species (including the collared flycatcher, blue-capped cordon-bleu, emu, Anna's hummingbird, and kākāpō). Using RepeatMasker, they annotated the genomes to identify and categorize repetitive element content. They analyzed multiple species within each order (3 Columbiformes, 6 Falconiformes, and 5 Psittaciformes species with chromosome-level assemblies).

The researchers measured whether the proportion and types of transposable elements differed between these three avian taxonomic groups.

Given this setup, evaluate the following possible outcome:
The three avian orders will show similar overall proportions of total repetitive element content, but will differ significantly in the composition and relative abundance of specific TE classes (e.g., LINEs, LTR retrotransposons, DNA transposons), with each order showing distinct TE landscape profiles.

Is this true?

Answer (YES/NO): YES